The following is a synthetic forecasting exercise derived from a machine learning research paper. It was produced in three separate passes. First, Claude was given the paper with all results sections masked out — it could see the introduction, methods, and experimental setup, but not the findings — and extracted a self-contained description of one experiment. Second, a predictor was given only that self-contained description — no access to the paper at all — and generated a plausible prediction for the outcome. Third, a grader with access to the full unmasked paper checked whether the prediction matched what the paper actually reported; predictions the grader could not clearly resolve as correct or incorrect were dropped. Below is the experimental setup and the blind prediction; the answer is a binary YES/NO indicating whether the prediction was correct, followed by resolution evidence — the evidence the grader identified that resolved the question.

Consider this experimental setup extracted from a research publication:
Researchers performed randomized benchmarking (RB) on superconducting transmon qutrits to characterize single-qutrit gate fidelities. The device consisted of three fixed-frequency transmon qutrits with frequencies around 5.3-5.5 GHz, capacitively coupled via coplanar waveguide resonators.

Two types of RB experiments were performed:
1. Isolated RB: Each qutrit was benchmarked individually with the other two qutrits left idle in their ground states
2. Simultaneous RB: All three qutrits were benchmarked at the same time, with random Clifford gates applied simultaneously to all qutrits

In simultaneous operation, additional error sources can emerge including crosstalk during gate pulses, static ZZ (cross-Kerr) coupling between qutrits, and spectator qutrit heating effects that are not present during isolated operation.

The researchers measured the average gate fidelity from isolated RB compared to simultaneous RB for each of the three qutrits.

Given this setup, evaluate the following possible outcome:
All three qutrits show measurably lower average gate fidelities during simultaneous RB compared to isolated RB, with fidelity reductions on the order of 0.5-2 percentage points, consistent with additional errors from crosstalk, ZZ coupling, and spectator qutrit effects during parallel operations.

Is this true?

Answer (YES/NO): NO